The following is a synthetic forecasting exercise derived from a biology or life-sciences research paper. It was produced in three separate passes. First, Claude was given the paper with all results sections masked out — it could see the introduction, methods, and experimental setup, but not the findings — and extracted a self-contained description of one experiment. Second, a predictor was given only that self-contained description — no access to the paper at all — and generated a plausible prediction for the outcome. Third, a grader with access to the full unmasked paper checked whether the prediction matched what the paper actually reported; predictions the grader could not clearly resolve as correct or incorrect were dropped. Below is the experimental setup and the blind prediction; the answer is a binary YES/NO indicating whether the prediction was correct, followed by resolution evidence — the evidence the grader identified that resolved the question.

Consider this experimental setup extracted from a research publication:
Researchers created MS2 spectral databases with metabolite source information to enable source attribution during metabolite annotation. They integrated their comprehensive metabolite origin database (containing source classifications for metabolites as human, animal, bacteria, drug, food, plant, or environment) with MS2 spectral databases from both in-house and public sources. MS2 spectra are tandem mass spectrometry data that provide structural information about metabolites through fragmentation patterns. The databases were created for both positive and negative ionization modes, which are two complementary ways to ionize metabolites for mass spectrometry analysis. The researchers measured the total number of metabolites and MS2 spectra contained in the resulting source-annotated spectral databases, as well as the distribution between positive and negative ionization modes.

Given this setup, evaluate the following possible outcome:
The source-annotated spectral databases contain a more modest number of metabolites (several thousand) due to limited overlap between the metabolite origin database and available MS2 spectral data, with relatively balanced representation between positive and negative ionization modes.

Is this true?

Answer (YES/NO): NO